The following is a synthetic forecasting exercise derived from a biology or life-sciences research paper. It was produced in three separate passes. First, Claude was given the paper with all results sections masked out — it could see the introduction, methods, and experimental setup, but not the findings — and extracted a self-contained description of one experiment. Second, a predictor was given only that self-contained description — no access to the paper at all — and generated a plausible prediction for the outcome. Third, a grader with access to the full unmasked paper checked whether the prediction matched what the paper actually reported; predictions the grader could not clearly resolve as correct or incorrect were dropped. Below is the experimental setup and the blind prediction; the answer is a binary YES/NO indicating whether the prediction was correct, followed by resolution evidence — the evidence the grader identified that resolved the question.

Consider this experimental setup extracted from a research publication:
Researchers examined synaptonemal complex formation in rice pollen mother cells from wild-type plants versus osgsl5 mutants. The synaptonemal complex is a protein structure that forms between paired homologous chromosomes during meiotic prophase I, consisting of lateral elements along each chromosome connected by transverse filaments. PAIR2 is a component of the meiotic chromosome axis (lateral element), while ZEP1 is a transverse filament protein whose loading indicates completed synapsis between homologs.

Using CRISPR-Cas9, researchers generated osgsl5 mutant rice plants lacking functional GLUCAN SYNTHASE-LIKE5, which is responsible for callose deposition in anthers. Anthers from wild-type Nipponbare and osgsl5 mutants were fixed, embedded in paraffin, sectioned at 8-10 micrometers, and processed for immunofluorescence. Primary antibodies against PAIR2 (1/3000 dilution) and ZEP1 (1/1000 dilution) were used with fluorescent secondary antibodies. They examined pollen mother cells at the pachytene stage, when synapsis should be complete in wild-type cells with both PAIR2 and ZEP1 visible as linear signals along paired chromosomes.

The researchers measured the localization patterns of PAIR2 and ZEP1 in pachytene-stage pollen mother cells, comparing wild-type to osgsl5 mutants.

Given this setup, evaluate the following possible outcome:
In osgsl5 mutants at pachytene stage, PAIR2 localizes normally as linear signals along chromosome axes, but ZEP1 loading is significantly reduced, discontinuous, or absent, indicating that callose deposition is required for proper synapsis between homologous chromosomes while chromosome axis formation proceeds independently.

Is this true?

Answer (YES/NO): YES